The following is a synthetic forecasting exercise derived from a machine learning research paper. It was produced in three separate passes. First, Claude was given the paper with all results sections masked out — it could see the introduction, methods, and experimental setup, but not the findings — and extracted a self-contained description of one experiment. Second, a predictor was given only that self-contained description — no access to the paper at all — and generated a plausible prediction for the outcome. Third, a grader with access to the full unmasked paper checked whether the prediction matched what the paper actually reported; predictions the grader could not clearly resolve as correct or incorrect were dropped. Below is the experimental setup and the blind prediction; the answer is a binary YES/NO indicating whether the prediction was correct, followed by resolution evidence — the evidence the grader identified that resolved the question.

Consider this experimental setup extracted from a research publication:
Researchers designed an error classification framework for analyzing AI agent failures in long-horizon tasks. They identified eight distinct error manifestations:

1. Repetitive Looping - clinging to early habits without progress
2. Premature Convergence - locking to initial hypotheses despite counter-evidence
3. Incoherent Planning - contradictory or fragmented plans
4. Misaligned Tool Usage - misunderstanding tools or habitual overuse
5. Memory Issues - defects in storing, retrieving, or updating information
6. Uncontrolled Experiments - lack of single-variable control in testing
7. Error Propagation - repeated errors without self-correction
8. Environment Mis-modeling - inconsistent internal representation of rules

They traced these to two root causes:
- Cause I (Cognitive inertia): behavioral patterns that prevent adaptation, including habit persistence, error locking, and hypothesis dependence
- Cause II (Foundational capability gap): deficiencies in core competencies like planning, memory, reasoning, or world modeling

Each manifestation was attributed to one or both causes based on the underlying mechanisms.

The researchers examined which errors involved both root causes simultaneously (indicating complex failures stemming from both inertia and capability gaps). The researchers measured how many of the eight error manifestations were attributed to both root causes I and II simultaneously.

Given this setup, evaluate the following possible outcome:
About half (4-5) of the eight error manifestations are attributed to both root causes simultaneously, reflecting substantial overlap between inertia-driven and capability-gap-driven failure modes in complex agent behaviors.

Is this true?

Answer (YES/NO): NO